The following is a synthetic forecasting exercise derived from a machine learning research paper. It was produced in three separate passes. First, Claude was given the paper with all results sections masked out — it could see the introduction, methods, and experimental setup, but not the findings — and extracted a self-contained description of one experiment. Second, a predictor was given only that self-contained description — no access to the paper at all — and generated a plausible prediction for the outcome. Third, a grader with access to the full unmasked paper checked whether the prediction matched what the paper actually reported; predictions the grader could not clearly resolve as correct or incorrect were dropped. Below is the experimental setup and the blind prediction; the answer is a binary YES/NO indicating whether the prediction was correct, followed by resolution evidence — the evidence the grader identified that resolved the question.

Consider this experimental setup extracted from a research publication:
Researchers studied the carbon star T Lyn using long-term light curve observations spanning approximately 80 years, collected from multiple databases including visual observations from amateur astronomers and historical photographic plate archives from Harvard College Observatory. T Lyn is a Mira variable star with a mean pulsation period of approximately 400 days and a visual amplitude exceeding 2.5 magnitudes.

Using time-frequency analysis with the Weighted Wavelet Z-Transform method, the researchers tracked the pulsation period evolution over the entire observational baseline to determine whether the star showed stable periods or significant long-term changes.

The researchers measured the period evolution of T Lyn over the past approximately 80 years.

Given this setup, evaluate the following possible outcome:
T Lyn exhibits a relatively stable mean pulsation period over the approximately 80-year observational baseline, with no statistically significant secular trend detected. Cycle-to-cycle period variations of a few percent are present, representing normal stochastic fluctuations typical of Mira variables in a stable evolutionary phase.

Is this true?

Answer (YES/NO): NO